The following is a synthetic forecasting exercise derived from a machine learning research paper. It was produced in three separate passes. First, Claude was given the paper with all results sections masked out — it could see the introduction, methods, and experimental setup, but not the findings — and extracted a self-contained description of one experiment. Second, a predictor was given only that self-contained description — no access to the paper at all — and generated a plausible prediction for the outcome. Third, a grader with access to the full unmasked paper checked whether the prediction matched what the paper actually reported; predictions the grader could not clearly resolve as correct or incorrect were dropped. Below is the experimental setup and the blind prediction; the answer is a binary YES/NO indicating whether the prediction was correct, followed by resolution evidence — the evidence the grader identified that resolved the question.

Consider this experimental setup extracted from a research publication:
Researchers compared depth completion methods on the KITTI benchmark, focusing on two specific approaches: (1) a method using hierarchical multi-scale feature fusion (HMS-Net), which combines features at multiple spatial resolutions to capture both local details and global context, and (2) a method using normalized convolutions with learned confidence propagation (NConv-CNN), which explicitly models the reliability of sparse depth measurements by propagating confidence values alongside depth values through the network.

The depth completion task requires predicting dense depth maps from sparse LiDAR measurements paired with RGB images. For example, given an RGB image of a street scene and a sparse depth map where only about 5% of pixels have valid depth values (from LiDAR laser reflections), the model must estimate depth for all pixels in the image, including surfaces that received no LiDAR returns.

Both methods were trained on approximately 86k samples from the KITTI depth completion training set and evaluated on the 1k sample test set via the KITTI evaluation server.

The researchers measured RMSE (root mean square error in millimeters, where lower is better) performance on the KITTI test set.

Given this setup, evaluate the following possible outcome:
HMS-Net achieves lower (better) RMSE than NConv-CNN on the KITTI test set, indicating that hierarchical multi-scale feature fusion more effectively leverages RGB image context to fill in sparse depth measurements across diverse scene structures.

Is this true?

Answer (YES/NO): NO